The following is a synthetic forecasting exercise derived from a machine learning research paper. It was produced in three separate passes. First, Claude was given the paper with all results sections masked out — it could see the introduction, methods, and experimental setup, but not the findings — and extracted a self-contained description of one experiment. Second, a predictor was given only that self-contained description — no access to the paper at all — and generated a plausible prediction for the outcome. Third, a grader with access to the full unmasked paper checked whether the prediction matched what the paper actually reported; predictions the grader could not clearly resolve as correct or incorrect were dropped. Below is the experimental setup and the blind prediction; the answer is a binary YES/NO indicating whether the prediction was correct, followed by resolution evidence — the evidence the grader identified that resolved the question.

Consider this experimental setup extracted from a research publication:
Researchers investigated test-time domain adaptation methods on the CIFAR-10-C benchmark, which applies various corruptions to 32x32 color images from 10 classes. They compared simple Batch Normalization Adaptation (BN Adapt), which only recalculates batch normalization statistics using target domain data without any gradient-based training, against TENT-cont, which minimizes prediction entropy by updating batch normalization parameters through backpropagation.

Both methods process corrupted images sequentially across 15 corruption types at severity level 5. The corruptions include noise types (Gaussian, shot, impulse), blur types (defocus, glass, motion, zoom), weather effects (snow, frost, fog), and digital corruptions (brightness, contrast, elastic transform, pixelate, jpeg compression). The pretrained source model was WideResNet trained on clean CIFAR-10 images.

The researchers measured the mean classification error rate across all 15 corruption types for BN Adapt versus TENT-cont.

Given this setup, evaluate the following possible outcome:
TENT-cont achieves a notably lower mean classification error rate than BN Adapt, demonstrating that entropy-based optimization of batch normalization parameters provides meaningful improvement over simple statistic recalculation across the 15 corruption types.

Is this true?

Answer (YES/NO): NO